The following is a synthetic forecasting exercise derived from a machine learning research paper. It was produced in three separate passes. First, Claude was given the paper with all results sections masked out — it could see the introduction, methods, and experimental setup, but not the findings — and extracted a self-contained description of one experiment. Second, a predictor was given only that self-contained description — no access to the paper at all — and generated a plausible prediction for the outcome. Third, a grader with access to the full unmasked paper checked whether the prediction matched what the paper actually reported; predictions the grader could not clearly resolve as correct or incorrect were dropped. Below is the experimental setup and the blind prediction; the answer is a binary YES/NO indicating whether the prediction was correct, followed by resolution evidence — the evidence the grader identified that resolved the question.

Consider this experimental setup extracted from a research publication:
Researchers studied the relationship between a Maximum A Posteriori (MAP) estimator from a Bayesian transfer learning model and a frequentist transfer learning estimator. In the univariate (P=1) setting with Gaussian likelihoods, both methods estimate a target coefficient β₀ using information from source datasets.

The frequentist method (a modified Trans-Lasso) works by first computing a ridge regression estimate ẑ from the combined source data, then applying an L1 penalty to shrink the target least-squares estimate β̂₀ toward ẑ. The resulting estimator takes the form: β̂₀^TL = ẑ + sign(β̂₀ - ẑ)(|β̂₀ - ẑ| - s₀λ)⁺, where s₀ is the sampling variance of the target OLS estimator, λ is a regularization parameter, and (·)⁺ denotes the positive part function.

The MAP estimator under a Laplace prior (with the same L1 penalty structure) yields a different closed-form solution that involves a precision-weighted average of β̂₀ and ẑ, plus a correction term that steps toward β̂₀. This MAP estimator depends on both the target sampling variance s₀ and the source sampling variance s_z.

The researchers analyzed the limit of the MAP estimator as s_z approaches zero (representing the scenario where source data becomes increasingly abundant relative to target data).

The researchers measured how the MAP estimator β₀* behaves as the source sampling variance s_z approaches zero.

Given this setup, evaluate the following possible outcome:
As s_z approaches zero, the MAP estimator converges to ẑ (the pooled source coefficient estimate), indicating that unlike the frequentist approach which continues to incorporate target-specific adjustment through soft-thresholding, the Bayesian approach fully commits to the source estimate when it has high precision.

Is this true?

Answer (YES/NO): NO